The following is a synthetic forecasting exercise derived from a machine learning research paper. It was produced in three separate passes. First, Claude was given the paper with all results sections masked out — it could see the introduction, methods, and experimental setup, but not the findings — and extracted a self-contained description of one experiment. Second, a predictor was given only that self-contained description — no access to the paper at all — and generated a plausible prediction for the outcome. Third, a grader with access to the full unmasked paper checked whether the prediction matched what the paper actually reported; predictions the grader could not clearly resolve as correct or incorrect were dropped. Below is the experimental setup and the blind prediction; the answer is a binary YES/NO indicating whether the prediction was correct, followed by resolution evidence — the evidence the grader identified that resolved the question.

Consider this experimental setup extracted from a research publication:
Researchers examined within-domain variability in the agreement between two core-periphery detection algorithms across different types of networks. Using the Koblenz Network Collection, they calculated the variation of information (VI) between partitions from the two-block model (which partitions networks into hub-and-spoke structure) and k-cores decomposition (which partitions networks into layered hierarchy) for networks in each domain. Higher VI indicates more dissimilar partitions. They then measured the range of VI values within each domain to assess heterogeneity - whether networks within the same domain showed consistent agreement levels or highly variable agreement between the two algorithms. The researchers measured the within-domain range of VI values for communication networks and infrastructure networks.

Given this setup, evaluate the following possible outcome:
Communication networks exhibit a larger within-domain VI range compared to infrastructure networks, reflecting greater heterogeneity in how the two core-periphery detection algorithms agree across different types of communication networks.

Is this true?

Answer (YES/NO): YES